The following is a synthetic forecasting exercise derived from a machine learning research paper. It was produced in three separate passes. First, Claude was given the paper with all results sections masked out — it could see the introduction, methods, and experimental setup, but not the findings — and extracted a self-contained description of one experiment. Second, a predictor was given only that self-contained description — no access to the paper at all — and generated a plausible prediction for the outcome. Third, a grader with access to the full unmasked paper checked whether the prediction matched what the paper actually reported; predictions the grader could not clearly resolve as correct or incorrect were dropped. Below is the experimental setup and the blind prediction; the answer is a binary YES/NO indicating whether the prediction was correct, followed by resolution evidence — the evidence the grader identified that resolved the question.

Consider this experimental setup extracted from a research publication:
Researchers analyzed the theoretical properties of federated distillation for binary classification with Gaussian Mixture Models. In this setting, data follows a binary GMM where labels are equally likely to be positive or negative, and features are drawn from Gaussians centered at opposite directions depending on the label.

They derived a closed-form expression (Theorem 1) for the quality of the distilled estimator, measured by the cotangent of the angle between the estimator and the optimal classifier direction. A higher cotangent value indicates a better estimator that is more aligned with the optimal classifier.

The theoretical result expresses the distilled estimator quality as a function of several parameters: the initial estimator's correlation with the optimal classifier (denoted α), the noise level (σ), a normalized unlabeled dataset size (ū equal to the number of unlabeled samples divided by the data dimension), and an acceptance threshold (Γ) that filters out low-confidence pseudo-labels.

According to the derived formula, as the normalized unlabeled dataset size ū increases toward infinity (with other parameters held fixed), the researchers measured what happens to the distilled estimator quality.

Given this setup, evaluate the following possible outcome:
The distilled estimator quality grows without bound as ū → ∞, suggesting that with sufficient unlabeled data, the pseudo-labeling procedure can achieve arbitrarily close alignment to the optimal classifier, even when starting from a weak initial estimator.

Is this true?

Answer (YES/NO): NO